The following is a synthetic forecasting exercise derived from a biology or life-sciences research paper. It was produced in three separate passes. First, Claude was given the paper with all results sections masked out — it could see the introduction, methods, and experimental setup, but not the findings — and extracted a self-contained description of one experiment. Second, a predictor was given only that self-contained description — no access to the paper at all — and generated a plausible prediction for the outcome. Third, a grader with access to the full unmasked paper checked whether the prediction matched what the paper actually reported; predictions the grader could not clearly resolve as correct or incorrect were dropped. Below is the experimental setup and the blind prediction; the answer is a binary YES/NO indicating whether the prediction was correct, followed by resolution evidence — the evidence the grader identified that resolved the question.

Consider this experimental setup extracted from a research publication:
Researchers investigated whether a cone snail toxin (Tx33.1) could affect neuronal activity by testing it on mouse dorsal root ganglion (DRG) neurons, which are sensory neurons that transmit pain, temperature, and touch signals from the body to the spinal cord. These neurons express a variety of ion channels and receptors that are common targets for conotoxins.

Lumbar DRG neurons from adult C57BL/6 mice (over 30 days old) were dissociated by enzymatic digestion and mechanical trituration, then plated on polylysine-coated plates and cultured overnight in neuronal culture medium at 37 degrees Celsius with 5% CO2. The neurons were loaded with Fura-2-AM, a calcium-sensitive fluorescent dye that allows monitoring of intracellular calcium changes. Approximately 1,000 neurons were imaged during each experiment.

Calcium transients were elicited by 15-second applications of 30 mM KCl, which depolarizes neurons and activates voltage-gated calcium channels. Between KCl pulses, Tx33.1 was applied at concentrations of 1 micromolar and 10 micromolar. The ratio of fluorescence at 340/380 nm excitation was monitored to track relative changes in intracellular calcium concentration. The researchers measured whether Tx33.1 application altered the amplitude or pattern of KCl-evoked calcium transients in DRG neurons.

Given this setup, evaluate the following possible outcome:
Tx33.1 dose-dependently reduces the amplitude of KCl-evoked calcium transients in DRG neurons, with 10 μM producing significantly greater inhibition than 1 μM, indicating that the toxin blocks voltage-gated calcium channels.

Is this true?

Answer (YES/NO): NO